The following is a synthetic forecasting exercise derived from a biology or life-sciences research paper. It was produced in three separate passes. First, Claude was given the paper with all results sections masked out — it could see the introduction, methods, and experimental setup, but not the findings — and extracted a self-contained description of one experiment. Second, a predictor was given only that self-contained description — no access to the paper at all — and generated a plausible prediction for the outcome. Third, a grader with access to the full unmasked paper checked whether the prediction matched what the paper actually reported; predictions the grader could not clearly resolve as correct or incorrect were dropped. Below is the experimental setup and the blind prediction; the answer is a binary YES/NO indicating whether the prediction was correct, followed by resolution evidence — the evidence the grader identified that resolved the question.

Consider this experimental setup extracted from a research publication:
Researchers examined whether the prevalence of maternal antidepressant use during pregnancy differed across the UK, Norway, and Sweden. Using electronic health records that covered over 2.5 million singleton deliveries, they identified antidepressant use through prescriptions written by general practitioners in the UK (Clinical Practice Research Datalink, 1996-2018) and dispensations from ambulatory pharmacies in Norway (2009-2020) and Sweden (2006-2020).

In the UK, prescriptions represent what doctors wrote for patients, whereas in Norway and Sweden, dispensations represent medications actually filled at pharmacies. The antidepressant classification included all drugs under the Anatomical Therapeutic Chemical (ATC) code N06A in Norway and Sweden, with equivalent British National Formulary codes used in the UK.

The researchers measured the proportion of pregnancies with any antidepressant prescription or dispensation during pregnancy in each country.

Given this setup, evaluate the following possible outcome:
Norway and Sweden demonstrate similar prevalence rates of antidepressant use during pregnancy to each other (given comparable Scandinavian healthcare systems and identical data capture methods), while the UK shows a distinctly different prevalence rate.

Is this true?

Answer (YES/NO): NO